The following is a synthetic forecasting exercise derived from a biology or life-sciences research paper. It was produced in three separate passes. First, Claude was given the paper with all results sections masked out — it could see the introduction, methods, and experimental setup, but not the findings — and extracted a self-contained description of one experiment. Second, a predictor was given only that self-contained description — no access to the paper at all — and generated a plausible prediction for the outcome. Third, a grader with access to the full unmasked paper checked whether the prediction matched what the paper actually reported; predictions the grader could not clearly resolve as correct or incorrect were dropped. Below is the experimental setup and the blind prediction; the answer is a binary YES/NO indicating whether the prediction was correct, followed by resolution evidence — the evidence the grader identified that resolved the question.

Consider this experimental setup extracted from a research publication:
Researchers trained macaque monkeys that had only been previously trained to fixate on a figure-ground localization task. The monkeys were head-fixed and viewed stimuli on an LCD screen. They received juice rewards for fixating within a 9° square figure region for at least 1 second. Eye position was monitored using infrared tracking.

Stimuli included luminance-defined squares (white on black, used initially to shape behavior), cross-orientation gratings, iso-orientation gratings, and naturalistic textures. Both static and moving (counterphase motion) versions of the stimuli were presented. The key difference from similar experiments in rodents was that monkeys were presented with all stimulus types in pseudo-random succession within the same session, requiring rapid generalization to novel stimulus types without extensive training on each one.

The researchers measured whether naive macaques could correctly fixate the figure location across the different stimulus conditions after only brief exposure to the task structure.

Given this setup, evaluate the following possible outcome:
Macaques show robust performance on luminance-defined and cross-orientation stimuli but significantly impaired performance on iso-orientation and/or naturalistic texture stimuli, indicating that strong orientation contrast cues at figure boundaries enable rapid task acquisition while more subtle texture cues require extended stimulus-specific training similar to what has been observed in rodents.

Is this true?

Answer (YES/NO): NO